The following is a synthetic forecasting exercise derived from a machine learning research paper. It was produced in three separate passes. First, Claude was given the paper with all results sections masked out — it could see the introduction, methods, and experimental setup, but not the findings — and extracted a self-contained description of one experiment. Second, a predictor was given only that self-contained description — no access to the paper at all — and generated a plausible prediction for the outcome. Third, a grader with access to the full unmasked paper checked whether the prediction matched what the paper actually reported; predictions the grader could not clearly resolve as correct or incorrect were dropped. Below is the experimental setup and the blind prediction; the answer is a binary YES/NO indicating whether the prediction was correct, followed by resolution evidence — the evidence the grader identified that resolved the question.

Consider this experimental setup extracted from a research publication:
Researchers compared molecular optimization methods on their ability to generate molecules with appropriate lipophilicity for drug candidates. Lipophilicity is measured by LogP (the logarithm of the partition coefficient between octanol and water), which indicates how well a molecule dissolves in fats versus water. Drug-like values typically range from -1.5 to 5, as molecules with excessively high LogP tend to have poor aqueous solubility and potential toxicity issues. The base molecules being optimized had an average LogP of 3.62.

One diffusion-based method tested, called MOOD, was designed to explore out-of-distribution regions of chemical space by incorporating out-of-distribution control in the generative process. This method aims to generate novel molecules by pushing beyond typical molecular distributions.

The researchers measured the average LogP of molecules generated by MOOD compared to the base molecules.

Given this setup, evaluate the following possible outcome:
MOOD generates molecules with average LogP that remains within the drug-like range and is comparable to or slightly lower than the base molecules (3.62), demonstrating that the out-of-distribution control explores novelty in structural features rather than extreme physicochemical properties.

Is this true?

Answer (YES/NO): NO